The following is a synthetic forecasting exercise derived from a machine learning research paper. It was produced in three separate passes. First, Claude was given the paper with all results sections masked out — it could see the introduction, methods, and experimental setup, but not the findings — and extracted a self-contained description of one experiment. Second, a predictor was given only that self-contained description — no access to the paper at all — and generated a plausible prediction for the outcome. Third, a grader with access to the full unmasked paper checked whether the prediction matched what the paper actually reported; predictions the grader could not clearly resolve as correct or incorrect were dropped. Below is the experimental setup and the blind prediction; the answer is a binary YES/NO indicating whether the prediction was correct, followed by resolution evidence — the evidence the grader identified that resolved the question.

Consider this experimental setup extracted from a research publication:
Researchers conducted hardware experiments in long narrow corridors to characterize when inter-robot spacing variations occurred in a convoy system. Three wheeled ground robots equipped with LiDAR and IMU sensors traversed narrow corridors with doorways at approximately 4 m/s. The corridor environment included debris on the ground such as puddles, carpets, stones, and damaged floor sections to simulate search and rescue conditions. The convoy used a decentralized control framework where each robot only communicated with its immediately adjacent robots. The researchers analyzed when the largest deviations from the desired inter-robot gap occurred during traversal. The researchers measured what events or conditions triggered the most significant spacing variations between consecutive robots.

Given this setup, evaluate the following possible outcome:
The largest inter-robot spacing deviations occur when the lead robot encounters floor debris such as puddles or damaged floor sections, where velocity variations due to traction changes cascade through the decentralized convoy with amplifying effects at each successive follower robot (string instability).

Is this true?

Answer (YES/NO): NO